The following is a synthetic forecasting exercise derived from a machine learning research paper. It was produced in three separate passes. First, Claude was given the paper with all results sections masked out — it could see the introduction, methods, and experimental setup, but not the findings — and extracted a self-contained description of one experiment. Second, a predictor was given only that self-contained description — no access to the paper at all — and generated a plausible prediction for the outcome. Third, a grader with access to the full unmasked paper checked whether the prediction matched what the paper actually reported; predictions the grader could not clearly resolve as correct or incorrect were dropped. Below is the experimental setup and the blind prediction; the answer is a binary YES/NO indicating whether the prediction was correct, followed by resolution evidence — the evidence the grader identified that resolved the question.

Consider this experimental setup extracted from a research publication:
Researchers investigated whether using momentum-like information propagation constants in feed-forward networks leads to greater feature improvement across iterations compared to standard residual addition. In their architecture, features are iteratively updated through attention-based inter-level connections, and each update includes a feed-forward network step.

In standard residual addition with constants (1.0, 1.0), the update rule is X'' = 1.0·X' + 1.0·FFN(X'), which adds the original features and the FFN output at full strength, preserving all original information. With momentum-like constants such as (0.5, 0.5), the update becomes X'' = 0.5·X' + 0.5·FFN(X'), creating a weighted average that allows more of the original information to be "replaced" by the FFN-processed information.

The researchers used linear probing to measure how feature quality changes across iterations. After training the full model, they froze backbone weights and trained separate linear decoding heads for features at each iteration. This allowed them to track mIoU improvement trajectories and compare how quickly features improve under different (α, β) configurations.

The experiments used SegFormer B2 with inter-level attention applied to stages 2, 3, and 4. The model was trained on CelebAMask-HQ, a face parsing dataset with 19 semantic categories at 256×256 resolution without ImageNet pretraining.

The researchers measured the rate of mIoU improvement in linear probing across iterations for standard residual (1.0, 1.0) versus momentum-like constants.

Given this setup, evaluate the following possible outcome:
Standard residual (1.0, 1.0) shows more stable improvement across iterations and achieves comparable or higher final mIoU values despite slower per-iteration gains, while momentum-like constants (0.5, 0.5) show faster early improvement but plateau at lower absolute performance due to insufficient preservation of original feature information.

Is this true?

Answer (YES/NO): NO